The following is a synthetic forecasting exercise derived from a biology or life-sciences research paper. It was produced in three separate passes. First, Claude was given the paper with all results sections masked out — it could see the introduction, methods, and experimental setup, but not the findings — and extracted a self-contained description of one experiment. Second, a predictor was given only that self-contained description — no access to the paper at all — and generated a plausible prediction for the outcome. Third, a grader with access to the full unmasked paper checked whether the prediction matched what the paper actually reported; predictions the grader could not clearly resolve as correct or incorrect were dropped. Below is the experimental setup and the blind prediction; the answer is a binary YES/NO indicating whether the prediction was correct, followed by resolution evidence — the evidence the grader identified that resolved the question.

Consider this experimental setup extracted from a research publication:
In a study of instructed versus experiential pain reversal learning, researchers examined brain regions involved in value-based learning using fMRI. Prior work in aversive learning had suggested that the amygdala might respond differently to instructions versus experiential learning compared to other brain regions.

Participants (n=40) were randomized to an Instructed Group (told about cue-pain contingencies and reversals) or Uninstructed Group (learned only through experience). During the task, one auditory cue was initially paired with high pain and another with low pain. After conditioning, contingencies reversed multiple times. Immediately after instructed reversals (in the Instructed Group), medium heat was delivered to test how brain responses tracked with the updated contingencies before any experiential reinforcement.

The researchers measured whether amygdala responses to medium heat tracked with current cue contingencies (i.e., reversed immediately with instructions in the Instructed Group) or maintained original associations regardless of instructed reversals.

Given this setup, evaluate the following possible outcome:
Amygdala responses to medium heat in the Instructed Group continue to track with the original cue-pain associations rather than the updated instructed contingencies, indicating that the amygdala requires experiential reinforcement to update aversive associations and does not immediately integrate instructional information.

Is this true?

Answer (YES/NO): NO